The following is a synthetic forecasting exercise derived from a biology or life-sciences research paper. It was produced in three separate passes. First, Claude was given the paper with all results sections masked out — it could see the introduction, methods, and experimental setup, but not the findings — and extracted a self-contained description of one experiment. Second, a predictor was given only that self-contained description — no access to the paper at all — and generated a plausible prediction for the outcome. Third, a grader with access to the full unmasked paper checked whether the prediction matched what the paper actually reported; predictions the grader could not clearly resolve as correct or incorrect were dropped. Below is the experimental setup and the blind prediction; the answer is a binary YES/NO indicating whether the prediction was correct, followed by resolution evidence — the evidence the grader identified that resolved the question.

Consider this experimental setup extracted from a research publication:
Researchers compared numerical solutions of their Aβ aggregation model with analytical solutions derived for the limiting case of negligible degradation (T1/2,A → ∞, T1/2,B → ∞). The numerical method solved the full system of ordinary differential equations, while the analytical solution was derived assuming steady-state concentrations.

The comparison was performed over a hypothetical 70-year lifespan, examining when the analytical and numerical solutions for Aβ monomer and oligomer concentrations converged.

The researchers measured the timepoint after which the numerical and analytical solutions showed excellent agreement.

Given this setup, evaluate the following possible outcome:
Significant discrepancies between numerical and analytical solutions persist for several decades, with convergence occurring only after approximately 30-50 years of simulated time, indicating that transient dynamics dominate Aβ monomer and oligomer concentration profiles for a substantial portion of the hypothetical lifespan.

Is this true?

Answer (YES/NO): NO